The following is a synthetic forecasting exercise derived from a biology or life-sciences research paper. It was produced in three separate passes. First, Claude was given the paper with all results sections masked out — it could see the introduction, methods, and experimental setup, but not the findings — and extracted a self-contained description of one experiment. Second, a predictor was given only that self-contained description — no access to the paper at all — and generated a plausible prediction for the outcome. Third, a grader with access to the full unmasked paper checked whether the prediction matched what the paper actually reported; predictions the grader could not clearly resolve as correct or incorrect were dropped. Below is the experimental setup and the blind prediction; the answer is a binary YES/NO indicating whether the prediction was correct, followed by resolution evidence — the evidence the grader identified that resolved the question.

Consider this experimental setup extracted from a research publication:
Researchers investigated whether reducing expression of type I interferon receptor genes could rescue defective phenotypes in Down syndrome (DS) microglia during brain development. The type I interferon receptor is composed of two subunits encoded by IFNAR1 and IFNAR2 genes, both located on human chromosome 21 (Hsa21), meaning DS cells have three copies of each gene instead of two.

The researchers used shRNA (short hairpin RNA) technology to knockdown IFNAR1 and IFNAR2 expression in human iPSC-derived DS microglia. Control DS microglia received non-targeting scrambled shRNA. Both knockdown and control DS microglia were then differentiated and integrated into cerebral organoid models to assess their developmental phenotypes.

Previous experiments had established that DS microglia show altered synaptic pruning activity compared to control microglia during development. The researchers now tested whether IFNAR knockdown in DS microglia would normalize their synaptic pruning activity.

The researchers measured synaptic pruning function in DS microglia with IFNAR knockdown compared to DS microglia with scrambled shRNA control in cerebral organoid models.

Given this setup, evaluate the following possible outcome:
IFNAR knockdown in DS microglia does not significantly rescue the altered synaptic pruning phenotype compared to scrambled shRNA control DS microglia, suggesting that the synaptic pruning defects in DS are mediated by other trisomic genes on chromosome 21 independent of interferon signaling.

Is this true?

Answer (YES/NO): NO